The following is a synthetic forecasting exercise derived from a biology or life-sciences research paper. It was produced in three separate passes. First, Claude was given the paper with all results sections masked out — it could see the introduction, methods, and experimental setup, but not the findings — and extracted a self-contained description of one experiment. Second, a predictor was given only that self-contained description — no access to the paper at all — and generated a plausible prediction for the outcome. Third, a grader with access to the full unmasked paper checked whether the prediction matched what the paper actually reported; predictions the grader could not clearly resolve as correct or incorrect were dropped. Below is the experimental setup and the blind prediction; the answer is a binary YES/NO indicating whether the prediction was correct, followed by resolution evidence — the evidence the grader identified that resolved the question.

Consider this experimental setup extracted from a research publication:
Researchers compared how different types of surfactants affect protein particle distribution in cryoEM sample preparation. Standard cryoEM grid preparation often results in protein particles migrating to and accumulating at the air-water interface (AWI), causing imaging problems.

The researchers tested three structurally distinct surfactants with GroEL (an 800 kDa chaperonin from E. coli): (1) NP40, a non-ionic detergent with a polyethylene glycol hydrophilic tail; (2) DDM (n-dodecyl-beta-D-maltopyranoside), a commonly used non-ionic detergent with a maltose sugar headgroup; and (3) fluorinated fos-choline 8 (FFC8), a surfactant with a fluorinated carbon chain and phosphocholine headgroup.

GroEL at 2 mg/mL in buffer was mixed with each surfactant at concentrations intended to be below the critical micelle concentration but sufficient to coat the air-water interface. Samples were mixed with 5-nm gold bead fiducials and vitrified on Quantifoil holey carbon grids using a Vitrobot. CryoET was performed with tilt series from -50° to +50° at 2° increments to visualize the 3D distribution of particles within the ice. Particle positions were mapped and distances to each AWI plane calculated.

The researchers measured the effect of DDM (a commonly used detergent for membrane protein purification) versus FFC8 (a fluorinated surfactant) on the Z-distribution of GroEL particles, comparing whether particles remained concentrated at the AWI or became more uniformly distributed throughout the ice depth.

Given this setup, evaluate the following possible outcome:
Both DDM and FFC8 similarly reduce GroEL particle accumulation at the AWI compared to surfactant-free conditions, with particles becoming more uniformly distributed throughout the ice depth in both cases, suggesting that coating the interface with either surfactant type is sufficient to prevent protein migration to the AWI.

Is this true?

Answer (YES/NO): YES